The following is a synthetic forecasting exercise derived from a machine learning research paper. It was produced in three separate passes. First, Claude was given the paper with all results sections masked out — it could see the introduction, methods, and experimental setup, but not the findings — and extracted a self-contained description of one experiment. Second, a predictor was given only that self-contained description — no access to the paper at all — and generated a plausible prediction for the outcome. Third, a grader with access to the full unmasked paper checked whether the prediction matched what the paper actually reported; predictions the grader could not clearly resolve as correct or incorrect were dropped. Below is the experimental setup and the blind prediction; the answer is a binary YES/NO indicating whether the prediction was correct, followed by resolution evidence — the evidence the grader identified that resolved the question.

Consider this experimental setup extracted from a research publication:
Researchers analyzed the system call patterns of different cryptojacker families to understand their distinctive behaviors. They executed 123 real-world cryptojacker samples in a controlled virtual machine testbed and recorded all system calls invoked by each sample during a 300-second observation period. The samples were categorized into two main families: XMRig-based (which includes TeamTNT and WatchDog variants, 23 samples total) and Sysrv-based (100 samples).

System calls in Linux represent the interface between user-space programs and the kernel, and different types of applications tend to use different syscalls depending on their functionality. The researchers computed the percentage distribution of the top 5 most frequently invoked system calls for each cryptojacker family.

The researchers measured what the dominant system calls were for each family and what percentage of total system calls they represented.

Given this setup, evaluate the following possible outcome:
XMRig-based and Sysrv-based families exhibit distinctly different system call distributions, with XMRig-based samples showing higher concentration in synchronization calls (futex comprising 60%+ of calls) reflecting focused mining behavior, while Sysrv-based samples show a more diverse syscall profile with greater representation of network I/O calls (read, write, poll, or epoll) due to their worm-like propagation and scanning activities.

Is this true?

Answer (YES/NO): NO